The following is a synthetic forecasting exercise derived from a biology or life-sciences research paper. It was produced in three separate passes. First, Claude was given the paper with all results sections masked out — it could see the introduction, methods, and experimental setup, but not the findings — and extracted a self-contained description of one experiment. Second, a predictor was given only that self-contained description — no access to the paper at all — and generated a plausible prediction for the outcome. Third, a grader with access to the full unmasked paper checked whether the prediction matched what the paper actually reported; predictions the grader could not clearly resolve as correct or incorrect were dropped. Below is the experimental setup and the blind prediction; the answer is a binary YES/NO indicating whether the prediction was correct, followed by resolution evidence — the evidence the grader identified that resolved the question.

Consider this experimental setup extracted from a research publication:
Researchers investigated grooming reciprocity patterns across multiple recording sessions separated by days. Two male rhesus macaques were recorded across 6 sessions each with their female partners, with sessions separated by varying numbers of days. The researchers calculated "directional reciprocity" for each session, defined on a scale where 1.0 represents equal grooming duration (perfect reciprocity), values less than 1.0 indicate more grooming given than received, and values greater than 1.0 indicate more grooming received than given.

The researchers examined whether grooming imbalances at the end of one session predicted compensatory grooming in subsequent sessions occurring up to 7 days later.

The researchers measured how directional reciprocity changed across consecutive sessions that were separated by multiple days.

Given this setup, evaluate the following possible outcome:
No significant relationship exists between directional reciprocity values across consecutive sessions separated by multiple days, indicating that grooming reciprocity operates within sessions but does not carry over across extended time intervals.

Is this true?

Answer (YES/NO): NO